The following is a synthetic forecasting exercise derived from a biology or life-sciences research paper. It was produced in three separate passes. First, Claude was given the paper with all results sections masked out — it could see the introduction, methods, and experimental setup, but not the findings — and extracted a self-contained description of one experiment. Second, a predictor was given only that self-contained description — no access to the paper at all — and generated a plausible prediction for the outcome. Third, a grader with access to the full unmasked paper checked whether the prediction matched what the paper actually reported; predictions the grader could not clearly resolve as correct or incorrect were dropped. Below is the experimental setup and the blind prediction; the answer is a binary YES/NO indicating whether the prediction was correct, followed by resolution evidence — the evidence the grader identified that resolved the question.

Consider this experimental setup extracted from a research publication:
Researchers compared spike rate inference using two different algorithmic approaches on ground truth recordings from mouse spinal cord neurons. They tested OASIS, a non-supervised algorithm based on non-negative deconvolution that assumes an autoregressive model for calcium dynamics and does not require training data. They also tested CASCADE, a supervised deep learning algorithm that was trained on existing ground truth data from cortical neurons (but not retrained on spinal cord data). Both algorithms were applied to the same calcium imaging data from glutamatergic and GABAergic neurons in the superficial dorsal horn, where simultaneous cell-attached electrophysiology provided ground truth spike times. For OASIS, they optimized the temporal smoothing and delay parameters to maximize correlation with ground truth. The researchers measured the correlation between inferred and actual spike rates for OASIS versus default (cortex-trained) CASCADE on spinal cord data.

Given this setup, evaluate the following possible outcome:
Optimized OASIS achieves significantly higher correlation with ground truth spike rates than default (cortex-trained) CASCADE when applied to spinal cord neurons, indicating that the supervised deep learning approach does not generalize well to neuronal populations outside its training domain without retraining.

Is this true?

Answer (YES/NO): NO